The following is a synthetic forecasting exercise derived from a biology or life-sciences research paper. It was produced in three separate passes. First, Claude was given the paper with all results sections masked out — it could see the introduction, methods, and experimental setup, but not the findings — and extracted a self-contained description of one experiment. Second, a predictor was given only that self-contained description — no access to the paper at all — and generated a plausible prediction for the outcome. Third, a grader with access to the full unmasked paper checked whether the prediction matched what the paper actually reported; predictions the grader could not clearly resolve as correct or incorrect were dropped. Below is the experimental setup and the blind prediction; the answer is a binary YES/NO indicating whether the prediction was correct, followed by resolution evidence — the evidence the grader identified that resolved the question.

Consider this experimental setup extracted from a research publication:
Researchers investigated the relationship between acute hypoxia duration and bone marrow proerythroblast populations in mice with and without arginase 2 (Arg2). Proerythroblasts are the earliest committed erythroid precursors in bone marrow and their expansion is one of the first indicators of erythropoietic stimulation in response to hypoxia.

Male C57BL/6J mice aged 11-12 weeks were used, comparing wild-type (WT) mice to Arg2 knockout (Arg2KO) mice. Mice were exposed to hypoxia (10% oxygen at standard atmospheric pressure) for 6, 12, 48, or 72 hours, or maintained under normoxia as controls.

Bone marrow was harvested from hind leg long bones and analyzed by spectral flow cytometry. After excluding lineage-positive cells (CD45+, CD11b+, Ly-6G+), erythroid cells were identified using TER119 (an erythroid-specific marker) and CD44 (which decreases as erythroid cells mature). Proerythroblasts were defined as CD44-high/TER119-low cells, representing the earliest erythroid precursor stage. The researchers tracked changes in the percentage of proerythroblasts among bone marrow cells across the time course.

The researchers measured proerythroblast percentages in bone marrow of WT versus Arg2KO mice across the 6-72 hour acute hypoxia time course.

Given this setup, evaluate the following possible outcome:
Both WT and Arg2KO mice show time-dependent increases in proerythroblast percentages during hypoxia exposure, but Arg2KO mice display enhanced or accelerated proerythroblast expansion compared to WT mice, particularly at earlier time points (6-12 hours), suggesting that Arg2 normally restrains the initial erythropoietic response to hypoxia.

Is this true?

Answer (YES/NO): NO